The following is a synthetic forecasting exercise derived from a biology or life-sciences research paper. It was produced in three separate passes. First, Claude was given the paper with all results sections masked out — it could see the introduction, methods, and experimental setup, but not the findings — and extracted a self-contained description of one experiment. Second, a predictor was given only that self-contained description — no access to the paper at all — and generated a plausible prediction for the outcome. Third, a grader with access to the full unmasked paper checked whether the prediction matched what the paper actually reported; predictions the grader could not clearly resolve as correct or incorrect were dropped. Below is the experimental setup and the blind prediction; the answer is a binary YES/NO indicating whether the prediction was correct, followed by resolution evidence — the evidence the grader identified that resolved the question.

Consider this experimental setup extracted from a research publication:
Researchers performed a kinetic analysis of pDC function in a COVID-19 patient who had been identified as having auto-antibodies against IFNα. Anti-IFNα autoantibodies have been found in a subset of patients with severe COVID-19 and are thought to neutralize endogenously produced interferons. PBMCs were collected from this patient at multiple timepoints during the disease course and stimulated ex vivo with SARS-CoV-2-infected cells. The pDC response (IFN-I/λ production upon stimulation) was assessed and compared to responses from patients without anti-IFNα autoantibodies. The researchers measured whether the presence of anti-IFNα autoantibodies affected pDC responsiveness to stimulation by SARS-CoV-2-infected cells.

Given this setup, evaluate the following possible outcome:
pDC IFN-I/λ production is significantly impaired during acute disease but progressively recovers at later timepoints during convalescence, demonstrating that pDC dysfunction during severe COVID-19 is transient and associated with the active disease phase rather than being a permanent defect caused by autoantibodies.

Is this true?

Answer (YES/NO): NO